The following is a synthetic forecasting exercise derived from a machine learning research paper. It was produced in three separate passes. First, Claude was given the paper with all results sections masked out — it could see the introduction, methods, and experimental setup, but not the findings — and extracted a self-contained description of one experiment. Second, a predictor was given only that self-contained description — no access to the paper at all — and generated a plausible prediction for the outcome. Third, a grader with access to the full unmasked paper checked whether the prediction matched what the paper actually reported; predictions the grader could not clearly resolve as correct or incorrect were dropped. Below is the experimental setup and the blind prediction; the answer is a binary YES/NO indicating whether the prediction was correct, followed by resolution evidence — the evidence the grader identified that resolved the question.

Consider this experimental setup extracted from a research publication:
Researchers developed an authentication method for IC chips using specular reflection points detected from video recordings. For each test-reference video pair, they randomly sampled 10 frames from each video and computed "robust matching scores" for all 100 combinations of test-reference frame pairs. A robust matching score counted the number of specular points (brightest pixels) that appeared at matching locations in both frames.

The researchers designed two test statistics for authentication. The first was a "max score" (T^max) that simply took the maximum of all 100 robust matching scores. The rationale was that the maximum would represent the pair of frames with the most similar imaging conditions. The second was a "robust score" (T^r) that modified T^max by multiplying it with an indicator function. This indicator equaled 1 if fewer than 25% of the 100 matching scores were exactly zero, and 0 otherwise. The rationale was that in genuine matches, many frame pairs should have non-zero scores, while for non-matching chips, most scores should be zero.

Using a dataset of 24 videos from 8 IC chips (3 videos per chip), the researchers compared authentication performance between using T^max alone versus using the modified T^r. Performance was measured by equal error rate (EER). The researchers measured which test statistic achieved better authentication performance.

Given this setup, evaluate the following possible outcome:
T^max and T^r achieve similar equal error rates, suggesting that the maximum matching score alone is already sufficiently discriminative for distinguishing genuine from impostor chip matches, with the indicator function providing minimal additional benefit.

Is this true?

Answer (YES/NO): NO